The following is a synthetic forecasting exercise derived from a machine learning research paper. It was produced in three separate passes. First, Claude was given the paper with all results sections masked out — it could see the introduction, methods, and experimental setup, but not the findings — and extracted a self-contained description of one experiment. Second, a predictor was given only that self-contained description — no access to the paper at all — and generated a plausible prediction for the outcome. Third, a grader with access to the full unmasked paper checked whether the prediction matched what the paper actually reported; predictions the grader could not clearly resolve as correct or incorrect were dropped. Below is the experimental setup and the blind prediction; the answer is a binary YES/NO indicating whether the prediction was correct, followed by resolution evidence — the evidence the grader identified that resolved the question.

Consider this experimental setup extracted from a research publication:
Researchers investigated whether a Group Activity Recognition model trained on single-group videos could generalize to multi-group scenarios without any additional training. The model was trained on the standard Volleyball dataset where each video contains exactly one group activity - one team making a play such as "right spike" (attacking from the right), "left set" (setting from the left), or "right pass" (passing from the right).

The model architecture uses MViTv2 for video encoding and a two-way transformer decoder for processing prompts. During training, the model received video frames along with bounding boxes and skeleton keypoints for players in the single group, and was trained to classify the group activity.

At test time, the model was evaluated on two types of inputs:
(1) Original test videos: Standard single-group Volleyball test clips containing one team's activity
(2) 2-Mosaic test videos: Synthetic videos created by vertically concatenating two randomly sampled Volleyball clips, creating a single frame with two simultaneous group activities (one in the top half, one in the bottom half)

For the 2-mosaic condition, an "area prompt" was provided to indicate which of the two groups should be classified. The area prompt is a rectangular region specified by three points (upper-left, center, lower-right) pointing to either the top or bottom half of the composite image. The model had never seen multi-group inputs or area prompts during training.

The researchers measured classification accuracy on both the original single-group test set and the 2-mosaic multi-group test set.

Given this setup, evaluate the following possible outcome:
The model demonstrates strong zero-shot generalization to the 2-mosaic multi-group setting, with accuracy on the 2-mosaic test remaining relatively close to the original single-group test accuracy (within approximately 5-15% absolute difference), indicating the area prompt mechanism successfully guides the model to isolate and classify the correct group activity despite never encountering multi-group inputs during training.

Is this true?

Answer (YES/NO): NO